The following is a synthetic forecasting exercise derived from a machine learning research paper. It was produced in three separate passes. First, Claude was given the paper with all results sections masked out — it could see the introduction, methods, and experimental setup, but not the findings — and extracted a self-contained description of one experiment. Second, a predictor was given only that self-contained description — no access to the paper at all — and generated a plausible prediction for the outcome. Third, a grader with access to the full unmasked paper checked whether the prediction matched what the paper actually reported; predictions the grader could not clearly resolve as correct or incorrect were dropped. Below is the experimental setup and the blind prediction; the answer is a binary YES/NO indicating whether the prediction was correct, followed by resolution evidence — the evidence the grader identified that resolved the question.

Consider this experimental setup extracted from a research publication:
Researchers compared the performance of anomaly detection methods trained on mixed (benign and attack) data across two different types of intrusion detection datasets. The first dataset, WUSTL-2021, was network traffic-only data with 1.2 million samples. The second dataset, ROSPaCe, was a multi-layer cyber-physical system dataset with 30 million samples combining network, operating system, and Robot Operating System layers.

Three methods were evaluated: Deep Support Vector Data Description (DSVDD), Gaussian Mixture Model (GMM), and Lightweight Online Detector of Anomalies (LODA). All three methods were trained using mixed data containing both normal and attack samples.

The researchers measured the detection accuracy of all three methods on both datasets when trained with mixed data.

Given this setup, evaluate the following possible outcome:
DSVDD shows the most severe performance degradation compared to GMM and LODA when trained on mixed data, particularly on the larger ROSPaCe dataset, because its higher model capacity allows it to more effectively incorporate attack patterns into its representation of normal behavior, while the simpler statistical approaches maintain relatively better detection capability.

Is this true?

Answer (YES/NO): NO